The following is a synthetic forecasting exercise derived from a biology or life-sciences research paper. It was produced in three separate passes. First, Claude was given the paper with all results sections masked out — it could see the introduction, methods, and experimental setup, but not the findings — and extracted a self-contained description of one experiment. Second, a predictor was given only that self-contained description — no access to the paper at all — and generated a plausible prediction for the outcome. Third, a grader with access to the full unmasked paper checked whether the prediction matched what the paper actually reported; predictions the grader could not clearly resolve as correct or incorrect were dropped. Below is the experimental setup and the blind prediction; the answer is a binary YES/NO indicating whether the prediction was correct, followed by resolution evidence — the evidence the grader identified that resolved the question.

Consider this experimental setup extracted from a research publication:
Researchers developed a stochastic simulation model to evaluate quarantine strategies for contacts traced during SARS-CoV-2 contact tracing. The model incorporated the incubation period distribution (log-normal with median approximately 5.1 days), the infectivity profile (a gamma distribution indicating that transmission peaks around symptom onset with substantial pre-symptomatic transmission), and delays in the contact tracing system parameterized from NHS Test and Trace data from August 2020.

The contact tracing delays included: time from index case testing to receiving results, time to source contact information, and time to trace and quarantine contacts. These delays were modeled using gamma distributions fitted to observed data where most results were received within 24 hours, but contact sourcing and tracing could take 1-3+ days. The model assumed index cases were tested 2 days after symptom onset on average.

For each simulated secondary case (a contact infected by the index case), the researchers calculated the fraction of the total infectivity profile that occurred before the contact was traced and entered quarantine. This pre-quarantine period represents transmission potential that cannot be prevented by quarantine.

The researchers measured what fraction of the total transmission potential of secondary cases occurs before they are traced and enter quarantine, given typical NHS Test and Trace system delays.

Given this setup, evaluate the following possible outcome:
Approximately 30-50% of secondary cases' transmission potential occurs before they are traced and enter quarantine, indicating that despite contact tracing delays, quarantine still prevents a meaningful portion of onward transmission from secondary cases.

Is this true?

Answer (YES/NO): NO